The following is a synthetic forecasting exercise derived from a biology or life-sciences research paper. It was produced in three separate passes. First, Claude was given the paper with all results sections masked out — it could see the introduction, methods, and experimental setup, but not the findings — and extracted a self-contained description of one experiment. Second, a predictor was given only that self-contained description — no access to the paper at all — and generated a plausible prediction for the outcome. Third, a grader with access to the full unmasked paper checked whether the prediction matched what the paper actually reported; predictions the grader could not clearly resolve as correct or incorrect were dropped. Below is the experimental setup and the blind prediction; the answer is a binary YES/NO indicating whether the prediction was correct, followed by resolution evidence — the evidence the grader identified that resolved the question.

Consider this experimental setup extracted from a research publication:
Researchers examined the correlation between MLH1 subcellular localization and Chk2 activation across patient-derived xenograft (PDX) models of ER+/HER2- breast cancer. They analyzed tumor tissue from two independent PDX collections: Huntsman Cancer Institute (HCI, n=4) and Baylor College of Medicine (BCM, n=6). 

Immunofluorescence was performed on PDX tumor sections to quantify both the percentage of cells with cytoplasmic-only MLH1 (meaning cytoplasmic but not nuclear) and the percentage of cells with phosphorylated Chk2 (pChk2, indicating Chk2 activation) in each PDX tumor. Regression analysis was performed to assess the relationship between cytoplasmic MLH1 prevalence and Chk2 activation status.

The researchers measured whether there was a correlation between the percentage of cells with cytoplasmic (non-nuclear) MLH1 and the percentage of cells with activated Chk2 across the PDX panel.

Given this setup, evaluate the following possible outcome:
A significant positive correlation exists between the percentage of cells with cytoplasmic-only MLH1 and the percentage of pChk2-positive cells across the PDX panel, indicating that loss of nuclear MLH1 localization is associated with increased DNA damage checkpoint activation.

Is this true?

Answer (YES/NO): NO